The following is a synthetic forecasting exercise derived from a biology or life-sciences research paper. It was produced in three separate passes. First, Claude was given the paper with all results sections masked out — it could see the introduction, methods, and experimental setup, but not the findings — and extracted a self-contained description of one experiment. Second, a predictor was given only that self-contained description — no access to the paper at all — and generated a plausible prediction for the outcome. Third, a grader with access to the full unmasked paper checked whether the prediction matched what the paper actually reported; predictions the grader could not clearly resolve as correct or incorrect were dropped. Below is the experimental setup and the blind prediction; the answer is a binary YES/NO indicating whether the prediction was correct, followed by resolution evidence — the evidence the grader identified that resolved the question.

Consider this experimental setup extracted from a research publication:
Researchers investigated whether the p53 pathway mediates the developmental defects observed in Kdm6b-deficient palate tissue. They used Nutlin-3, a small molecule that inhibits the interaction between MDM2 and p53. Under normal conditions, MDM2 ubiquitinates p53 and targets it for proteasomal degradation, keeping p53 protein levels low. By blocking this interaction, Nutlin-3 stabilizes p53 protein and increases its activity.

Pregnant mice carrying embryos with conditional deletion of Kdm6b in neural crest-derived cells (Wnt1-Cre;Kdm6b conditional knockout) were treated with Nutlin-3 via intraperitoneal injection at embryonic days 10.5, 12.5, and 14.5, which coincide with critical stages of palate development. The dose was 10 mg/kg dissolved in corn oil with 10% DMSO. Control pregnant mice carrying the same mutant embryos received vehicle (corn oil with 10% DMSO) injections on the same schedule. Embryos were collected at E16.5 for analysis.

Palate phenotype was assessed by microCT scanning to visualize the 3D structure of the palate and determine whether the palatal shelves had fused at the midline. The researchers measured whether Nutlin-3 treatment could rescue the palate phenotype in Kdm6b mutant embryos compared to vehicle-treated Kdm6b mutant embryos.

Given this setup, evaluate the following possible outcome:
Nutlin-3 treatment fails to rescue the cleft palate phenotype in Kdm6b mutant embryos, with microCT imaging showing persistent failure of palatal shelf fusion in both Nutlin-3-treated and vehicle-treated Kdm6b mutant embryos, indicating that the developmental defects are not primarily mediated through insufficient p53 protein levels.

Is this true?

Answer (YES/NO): NO